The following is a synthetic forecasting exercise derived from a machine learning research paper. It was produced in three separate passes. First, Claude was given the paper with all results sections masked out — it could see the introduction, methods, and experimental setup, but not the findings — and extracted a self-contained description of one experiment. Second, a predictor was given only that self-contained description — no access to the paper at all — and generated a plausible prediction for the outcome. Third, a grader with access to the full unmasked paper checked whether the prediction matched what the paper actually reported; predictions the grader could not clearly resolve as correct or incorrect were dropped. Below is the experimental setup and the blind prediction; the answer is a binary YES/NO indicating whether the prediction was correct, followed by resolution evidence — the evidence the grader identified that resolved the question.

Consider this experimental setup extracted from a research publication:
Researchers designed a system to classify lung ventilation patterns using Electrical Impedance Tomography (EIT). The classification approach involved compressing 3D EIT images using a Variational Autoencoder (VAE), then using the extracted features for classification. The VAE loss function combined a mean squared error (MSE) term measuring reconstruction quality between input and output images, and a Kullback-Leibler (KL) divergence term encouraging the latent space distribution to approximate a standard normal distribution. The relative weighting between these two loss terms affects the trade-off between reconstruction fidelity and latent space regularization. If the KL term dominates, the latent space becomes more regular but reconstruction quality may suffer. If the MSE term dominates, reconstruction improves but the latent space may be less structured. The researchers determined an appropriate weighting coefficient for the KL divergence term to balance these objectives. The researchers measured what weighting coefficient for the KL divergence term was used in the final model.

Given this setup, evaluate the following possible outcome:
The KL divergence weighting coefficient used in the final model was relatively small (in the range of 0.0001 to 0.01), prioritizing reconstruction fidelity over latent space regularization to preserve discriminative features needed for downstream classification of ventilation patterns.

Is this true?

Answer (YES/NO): YES